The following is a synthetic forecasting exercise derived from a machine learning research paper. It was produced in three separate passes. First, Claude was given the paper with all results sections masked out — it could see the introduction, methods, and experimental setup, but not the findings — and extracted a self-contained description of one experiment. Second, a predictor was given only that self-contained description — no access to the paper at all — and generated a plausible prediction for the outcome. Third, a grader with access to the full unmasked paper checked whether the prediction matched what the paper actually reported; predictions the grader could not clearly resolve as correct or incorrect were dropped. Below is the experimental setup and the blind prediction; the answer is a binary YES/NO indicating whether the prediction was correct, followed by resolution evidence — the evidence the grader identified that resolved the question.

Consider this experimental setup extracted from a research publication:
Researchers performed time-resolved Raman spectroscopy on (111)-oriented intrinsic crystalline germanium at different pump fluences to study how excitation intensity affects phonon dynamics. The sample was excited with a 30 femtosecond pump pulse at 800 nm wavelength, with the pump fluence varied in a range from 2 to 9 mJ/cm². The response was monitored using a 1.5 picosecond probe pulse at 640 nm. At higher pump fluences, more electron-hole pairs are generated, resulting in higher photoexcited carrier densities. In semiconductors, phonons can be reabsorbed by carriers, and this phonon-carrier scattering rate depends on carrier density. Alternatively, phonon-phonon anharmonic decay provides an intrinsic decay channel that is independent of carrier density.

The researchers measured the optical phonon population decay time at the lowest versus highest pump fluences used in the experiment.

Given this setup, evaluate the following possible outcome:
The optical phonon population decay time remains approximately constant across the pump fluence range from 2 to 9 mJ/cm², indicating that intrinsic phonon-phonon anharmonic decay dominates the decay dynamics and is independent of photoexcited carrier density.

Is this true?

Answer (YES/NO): NO